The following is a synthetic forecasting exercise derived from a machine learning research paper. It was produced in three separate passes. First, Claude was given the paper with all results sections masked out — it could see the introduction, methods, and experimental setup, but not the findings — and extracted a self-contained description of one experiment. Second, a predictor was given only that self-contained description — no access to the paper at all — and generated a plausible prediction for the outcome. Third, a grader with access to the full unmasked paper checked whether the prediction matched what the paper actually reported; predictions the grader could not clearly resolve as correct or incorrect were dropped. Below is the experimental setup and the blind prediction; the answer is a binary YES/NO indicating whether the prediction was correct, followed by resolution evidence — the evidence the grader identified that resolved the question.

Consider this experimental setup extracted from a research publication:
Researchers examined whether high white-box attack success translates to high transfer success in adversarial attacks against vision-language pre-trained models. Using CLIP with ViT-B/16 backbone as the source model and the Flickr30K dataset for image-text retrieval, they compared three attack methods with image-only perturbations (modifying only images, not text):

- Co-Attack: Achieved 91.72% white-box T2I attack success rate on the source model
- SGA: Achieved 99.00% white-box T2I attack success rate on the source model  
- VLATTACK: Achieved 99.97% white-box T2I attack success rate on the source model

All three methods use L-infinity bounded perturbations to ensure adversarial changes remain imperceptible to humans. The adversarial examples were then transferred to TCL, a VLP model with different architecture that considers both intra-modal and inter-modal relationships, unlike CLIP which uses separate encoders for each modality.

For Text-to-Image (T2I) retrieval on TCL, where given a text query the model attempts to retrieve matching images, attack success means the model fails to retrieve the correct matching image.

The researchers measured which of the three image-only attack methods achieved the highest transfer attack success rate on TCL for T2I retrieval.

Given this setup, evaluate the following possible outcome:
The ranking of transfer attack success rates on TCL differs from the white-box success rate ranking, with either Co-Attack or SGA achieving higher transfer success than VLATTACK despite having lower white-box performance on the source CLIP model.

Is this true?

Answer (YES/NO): YES